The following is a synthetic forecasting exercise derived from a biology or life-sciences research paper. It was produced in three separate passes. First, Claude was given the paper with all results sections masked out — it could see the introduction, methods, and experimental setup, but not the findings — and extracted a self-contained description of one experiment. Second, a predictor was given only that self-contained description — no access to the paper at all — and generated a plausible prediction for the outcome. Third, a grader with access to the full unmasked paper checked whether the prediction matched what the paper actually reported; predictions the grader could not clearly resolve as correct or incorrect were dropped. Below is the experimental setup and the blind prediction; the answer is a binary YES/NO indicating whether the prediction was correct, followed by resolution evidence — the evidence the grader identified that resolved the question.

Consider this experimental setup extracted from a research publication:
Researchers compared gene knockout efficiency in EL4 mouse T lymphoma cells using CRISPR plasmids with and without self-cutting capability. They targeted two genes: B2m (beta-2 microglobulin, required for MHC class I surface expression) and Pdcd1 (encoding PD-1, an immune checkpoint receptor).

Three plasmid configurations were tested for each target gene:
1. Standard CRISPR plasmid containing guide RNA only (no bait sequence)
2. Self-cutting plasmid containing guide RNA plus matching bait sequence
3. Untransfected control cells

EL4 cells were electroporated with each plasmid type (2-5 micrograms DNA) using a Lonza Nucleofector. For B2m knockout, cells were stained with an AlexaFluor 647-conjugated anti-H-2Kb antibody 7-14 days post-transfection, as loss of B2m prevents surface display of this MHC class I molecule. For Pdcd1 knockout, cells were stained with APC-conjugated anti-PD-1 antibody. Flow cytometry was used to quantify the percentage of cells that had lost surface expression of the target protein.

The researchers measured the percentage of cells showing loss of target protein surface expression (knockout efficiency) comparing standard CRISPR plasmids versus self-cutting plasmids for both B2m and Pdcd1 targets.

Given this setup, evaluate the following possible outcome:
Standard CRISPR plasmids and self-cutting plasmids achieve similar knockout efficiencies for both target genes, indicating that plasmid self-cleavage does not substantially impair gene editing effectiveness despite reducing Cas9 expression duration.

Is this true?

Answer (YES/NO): YES